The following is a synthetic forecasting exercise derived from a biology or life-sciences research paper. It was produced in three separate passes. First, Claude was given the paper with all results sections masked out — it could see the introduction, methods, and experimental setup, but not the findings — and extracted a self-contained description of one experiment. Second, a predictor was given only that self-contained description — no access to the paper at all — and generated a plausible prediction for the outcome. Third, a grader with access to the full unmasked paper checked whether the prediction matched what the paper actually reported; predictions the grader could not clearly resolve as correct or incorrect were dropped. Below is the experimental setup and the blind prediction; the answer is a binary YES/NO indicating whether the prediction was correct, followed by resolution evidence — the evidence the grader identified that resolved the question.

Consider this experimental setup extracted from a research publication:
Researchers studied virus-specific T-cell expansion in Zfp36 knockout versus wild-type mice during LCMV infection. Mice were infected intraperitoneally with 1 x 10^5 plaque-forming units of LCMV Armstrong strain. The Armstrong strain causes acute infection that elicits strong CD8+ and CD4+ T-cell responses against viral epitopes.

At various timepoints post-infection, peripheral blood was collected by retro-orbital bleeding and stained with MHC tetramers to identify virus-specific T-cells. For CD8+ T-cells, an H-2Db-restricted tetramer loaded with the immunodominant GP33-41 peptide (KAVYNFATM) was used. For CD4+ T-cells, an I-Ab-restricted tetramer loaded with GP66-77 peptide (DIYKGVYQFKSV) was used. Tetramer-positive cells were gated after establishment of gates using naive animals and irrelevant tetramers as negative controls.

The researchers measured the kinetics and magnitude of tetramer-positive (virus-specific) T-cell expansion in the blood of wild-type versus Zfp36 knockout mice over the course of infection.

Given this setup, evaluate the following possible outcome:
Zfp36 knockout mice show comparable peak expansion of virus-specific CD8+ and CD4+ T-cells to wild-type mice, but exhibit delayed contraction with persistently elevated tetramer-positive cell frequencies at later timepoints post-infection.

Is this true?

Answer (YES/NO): NO